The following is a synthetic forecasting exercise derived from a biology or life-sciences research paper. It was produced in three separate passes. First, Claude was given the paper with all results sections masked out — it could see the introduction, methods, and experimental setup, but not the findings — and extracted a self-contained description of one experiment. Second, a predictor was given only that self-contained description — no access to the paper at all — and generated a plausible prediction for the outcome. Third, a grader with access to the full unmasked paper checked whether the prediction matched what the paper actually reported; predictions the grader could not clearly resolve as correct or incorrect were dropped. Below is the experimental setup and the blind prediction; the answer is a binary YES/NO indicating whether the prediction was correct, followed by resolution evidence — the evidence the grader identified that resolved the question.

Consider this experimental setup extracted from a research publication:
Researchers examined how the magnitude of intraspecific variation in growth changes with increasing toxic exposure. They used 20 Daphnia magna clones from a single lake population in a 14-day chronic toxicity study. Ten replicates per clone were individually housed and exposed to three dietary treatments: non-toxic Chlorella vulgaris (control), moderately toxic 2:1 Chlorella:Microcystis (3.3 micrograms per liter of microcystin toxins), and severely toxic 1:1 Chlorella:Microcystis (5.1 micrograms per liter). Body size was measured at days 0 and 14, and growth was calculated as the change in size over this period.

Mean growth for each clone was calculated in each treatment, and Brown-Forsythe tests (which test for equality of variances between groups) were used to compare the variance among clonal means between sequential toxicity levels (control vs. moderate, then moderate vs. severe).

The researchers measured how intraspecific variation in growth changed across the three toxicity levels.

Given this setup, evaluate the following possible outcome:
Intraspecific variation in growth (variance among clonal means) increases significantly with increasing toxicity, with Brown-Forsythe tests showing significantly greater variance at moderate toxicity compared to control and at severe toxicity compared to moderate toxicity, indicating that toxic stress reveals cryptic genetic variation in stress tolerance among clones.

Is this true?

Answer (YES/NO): NO